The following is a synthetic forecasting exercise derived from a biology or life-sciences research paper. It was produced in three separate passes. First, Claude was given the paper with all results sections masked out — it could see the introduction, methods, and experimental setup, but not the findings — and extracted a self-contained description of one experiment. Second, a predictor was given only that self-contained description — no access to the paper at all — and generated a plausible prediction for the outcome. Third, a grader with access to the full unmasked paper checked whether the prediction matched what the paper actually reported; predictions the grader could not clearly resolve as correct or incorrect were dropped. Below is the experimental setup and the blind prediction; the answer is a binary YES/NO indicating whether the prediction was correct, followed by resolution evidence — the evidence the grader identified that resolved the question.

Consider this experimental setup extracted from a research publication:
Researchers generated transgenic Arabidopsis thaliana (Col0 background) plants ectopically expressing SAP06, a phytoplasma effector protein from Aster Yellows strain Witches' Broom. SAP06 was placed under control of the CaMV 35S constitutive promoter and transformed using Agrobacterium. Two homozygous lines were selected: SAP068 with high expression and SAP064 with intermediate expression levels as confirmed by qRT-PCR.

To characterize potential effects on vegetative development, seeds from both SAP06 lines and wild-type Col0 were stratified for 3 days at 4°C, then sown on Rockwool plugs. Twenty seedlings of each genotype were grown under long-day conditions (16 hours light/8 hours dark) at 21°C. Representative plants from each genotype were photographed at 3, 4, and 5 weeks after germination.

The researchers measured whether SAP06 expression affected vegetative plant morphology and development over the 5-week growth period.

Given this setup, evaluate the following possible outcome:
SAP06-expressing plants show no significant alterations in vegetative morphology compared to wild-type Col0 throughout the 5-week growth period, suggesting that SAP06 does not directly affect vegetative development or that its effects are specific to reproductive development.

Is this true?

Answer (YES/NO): NO